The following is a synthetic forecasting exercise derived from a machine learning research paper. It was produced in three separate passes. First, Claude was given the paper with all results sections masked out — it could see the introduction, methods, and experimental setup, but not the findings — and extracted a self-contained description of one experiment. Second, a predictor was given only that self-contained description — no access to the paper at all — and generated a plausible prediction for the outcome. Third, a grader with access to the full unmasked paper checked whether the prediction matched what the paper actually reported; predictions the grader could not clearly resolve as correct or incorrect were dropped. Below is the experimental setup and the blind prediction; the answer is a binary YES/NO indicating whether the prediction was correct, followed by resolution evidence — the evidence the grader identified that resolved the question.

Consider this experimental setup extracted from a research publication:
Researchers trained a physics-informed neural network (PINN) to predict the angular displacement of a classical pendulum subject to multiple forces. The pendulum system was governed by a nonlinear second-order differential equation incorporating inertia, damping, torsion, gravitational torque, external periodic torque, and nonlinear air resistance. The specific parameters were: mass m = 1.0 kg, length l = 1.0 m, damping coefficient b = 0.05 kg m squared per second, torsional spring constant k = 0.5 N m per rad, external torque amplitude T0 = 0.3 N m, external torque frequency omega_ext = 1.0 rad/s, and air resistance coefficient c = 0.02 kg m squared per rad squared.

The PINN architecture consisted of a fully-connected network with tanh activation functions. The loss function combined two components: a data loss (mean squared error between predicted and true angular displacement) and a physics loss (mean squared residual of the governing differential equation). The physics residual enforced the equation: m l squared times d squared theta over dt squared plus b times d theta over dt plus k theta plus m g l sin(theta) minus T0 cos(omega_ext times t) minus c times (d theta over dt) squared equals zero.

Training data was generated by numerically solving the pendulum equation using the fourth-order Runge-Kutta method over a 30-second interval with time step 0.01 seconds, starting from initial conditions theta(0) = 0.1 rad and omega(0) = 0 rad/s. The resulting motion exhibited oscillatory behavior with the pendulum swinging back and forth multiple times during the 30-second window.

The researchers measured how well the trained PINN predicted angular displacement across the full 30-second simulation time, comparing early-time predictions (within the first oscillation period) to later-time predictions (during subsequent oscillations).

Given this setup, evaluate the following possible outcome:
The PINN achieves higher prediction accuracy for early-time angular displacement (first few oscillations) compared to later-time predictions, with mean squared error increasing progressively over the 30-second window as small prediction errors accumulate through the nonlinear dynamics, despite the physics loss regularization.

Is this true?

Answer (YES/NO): NO